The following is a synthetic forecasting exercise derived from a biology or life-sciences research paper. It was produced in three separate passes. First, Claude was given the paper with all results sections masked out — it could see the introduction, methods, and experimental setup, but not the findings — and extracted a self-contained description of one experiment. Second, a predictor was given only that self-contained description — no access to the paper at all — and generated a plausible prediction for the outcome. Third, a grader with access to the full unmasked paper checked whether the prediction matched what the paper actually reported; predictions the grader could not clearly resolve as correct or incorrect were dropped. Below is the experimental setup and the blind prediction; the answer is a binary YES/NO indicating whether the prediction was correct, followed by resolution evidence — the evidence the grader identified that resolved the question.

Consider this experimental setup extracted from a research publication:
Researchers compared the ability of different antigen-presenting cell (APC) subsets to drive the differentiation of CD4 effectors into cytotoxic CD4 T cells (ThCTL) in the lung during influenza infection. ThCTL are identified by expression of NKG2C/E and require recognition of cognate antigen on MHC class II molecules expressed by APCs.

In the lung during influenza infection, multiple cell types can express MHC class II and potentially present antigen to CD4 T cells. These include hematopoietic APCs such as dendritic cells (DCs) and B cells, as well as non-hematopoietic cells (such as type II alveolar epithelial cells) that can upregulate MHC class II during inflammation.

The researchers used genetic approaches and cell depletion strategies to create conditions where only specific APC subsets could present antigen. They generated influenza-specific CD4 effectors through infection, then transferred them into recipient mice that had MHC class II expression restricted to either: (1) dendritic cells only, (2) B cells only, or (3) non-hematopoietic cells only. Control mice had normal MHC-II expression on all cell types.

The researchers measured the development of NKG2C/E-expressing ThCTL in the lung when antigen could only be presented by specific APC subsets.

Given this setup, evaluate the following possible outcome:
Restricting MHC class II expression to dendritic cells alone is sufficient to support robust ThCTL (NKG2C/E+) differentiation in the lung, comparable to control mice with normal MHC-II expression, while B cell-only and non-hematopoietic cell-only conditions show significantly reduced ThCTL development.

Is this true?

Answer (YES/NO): NO